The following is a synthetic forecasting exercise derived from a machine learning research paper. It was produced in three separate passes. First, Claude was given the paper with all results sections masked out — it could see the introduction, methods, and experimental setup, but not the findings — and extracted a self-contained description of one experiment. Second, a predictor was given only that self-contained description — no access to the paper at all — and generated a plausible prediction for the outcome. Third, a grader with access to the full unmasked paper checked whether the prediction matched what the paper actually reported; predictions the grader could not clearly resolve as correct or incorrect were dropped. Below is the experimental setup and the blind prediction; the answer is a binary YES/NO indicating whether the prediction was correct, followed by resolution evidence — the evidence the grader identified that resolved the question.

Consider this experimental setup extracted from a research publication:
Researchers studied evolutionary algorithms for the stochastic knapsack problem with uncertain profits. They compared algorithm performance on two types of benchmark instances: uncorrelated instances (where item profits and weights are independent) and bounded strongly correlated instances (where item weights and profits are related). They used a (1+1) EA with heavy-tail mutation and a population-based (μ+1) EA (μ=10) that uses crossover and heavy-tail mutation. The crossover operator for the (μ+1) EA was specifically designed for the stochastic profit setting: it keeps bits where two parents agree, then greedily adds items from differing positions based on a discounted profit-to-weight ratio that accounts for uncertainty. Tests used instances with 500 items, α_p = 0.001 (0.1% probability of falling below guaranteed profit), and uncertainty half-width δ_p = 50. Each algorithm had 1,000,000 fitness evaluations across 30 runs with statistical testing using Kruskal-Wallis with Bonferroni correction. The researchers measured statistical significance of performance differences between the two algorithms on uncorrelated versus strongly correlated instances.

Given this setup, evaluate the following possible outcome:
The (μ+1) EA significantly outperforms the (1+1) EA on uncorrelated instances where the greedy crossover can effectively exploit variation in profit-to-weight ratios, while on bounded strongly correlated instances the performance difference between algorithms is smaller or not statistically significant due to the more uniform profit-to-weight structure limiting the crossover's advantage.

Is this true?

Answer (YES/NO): NO